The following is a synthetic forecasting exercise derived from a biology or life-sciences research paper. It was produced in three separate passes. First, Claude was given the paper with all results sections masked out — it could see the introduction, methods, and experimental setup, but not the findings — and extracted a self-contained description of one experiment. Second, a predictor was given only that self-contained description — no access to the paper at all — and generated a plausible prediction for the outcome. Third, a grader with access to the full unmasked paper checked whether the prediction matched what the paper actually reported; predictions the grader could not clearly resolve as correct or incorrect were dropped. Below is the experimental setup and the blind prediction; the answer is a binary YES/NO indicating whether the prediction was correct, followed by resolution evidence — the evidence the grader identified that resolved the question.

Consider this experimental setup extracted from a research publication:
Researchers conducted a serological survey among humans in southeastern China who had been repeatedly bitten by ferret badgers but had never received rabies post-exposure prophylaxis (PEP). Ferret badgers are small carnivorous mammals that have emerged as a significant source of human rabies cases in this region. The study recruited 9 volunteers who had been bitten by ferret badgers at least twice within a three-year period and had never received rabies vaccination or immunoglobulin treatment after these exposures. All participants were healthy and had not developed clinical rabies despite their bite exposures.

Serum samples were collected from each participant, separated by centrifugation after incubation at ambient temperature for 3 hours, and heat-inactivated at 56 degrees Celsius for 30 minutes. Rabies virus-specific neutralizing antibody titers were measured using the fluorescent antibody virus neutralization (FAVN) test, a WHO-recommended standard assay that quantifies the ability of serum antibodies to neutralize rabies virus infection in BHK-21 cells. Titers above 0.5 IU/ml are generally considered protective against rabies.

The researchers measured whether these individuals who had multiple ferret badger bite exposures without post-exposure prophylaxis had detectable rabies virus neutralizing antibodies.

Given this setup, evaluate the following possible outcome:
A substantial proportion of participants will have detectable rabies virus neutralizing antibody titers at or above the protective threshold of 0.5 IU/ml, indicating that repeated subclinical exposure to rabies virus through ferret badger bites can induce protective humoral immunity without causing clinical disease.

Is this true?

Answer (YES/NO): YES